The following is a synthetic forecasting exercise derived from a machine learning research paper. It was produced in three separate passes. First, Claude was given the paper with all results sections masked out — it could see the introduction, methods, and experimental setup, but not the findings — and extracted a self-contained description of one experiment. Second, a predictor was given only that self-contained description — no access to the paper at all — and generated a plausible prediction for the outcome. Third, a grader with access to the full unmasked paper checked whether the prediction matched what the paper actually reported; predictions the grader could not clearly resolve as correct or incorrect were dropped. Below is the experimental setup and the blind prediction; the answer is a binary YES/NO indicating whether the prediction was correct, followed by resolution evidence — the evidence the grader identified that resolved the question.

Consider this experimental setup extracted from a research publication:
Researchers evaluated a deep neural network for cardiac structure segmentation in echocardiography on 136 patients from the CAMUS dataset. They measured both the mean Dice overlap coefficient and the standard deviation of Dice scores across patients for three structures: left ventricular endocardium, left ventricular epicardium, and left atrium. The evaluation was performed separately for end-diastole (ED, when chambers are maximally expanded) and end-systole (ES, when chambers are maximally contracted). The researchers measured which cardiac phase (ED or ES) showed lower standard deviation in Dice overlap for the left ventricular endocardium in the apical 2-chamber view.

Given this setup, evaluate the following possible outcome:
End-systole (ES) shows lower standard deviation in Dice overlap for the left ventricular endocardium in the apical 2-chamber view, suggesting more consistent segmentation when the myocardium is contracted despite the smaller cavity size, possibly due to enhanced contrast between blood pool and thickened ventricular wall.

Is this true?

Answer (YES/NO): NO